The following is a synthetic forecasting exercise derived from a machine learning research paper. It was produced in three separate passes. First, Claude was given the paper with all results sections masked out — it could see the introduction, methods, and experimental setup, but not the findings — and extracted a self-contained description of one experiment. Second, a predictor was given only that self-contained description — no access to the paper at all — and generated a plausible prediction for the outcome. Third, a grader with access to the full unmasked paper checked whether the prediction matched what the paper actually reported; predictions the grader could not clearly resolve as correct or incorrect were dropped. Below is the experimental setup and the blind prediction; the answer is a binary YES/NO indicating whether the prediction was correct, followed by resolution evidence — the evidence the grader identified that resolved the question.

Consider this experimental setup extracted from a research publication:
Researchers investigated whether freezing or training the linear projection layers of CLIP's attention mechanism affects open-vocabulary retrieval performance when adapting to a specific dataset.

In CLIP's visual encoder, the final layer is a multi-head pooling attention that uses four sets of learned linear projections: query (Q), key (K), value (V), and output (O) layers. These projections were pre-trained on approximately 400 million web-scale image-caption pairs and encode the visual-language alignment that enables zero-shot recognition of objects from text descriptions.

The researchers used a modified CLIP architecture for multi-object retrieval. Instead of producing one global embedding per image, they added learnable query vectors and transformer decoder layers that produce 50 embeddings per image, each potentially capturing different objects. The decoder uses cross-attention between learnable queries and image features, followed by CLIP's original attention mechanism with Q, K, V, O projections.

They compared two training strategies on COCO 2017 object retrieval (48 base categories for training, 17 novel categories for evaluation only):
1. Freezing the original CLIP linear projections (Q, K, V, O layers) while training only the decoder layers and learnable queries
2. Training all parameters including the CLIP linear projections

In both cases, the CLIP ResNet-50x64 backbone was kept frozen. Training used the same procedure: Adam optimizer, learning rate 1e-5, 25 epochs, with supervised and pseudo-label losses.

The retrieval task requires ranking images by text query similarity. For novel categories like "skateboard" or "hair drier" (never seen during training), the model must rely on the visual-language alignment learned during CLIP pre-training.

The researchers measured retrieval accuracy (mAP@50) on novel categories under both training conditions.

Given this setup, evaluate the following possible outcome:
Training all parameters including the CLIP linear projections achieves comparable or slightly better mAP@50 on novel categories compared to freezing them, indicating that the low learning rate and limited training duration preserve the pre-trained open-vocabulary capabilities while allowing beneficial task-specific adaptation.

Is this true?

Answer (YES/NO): NO